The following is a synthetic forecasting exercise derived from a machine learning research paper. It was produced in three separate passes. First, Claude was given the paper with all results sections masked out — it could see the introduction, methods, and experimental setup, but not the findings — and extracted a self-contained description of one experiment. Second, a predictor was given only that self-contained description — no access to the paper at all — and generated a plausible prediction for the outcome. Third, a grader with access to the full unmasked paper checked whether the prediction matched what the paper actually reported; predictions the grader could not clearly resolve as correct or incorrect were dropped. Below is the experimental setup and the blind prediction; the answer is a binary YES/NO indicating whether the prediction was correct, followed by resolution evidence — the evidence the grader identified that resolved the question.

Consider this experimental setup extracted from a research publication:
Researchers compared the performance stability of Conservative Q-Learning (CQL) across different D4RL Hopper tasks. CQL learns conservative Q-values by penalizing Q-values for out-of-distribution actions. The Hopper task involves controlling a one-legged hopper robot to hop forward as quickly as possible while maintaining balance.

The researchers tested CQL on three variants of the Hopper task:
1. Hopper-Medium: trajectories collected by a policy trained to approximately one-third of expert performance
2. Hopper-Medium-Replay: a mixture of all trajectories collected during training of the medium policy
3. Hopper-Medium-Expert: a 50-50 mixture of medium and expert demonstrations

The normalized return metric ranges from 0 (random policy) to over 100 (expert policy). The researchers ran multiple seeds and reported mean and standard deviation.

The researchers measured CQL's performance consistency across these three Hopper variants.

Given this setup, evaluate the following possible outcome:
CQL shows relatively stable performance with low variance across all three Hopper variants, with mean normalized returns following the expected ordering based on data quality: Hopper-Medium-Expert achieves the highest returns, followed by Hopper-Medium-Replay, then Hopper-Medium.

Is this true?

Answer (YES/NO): NO